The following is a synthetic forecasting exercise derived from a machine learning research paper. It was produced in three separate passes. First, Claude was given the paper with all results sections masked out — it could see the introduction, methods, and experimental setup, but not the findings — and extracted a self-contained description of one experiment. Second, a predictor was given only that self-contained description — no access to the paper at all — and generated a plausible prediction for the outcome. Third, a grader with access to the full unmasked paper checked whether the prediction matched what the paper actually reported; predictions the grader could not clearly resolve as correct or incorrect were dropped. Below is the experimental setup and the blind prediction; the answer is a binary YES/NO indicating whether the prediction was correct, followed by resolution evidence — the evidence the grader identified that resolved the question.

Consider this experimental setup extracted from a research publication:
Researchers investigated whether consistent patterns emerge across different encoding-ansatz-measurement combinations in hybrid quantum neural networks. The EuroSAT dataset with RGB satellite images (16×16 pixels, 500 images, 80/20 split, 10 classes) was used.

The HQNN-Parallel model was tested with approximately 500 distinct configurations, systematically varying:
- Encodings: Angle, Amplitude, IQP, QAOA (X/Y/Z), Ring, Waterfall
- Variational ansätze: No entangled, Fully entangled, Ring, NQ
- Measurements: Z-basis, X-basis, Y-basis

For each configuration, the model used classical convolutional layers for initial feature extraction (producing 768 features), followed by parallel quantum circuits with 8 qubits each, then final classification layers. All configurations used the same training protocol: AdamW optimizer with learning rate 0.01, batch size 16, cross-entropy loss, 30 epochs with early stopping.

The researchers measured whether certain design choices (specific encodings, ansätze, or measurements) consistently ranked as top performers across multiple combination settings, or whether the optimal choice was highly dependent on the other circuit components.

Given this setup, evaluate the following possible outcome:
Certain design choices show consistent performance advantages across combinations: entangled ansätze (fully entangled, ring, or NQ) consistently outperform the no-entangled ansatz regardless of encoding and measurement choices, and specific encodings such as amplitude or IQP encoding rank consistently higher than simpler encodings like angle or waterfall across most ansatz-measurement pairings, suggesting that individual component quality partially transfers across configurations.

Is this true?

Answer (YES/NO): NO